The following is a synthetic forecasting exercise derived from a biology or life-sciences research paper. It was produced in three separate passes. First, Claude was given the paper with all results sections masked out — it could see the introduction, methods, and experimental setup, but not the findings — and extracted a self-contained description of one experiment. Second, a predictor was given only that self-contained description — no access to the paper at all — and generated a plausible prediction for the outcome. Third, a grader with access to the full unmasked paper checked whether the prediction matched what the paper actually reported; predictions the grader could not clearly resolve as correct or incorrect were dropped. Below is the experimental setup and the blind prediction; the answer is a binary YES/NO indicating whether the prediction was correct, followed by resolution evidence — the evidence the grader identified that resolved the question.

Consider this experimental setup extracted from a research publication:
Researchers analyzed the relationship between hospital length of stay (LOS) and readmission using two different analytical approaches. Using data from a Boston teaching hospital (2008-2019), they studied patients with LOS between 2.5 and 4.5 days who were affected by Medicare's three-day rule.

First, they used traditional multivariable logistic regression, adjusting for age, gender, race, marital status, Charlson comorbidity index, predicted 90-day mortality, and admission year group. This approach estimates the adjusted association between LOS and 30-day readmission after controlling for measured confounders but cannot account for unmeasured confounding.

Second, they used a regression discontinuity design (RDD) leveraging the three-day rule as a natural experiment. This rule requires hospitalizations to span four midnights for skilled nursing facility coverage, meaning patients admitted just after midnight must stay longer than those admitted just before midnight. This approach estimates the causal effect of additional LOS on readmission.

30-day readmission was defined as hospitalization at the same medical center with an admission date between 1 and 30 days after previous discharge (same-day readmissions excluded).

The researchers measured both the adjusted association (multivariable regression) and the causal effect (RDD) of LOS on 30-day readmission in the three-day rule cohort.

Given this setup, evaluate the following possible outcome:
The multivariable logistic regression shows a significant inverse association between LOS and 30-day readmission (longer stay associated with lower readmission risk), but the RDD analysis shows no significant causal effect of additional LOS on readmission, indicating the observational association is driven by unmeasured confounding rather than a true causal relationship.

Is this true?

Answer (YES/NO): NO